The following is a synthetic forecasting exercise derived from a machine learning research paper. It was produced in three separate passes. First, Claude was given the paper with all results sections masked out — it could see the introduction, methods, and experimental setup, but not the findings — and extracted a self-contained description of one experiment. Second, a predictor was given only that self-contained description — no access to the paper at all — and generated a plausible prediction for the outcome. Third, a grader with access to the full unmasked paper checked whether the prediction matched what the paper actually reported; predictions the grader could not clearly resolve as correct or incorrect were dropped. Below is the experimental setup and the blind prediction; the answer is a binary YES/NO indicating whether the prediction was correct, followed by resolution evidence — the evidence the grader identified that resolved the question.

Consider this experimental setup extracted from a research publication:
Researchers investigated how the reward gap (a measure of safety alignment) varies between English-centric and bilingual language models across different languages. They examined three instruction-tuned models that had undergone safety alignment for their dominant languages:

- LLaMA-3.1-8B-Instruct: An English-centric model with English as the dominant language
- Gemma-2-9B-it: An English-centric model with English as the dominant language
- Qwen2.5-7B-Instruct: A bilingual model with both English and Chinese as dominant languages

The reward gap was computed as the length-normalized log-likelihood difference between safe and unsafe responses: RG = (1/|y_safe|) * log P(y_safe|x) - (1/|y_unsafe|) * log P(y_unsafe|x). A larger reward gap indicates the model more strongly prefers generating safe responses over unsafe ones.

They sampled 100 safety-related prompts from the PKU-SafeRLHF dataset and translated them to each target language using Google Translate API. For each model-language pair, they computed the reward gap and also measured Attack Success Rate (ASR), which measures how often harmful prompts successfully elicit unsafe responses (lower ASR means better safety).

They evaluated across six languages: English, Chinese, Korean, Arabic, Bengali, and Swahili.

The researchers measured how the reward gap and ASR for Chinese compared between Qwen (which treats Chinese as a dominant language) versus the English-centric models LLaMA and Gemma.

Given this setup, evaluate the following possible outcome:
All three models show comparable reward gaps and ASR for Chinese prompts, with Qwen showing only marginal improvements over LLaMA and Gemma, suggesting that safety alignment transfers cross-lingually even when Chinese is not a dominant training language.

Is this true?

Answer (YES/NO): NO